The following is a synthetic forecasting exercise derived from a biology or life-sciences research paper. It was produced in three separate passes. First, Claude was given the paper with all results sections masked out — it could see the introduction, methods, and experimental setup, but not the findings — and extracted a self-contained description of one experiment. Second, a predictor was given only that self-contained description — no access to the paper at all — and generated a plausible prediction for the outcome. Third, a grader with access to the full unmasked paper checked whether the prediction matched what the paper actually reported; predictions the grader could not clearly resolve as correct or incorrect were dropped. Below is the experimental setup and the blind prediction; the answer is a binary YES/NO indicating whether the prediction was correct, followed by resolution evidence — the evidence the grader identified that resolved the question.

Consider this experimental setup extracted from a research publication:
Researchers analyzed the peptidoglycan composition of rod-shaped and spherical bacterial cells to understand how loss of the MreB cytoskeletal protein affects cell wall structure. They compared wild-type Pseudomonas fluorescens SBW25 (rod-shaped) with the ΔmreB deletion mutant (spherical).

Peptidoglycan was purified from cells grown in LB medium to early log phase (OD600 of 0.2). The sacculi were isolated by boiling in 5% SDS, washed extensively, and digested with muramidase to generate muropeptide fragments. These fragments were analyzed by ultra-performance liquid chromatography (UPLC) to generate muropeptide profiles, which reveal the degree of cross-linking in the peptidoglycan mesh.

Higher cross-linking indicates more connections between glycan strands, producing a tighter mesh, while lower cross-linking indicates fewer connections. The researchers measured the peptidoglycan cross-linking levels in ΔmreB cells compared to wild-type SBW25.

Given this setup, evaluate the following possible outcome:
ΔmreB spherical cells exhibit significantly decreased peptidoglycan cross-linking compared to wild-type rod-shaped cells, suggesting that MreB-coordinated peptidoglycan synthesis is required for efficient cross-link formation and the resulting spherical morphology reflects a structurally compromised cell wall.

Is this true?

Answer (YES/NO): NO